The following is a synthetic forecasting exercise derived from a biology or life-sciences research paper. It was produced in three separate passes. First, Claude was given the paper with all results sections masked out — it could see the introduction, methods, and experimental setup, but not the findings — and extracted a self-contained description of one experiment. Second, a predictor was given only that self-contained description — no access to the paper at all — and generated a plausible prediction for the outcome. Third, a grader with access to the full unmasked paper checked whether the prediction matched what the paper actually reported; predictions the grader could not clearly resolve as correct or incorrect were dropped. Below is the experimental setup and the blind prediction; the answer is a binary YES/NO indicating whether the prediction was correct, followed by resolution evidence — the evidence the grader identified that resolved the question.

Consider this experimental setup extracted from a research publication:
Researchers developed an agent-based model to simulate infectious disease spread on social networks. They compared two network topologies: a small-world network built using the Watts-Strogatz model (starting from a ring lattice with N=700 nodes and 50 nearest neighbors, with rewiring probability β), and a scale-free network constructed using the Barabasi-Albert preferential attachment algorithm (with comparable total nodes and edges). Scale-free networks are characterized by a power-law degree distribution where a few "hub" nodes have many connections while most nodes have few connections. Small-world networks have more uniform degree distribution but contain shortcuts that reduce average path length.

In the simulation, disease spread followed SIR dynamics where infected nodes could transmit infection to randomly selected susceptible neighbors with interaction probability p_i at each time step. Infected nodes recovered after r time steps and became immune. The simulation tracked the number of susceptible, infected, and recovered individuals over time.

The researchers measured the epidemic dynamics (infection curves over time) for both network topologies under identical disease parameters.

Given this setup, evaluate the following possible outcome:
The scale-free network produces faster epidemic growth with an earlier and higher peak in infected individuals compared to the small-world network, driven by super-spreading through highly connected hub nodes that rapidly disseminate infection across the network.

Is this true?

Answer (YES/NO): NO